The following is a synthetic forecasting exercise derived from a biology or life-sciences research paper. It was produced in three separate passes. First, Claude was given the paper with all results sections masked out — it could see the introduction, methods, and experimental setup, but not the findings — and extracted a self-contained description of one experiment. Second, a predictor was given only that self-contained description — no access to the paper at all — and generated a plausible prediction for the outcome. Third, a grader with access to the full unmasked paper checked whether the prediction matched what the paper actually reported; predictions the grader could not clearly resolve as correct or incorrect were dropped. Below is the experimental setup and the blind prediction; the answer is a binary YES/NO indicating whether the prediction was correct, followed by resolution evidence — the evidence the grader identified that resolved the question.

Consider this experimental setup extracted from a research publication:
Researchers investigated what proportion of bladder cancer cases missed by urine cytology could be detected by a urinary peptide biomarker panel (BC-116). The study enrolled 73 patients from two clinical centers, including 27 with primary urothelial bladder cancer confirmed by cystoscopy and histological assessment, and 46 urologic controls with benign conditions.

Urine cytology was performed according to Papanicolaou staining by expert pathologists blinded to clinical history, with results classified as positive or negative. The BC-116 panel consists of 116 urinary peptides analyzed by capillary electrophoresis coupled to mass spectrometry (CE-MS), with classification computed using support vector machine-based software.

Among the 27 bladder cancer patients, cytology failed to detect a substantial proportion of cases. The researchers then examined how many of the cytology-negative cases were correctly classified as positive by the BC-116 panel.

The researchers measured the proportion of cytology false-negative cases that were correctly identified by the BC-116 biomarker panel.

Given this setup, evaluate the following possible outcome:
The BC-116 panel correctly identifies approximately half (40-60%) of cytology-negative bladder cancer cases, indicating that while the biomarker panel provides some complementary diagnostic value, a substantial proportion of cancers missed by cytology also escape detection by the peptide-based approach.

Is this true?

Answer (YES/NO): NO